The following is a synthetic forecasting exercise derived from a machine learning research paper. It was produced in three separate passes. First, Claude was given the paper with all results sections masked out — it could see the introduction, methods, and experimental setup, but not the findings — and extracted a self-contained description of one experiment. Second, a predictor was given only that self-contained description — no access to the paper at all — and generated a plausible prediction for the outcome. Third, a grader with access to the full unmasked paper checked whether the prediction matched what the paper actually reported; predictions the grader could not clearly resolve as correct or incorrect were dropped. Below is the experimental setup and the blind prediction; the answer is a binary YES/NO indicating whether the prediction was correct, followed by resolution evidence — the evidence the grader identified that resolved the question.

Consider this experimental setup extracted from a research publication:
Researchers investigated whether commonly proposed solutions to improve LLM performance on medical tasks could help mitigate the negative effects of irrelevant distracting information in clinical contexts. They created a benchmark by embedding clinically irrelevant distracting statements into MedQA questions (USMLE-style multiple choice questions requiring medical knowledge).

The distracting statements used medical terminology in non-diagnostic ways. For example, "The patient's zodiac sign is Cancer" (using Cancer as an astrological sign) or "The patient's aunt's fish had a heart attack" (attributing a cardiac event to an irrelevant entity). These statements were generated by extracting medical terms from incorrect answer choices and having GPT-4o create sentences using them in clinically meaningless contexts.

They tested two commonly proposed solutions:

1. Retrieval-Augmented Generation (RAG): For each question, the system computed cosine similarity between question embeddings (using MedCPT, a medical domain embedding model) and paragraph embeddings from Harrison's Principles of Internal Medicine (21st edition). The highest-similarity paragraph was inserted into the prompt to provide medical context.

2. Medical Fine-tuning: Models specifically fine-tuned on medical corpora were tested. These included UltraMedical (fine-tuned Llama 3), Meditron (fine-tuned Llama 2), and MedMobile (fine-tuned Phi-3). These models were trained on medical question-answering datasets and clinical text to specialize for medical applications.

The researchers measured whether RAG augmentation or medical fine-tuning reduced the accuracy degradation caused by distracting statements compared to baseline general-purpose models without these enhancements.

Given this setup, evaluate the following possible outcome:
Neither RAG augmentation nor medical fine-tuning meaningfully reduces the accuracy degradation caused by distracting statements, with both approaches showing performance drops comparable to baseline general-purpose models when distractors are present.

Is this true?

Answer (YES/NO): YES